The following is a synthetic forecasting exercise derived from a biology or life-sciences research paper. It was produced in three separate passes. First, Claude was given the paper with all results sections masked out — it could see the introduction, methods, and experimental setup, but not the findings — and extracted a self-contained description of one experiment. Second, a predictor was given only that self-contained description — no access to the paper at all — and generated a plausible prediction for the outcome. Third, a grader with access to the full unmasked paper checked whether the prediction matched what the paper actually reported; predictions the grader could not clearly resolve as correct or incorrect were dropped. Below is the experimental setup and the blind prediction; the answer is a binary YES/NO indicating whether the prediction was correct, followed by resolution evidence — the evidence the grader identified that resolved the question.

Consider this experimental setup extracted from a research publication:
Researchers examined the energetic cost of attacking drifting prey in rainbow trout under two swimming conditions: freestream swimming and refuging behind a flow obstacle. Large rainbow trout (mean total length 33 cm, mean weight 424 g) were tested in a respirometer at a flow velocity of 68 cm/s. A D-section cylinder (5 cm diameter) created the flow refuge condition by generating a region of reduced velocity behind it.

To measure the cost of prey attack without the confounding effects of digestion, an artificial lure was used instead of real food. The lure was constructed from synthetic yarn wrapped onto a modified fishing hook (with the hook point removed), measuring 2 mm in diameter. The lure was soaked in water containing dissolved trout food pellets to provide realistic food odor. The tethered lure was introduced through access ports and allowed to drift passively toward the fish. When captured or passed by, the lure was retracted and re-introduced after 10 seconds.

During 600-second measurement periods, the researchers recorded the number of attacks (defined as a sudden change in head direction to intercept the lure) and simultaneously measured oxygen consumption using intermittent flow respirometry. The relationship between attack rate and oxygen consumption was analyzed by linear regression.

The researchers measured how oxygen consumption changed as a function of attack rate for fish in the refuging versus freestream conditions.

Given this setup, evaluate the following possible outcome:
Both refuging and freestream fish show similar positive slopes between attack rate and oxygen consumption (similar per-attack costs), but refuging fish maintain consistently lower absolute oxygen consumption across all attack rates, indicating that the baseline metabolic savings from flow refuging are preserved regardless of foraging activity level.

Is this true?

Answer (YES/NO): NO